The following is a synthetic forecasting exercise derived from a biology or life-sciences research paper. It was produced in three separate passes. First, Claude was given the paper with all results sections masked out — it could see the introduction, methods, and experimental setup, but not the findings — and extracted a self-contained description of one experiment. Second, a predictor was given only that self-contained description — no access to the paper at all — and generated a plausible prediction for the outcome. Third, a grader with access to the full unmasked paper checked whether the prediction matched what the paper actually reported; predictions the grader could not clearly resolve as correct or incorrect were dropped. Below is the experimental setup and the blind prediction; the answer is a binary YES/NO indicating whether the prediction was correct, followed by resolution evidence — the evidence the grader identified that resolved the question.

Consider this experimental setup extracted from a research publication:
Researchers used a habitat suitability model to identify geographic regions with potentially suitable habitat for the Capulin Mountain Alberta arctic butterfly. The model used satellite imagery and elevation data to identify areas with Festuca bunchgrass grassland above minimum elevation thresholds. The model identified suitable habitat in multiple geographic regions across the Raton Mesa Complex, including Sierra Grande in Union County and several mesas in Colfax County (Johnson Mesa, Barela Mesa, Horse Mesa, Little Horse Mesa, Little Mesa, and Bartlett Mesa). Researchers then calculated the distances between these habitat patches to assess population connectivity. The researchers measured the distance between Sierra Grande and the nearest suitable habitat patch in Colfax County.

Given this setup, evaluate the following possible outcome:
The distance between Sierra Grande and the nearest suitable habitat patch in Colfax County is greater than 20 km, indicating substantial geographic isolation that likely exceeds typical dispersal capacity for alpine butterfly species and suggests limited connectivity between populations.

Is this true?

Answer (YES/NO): YES